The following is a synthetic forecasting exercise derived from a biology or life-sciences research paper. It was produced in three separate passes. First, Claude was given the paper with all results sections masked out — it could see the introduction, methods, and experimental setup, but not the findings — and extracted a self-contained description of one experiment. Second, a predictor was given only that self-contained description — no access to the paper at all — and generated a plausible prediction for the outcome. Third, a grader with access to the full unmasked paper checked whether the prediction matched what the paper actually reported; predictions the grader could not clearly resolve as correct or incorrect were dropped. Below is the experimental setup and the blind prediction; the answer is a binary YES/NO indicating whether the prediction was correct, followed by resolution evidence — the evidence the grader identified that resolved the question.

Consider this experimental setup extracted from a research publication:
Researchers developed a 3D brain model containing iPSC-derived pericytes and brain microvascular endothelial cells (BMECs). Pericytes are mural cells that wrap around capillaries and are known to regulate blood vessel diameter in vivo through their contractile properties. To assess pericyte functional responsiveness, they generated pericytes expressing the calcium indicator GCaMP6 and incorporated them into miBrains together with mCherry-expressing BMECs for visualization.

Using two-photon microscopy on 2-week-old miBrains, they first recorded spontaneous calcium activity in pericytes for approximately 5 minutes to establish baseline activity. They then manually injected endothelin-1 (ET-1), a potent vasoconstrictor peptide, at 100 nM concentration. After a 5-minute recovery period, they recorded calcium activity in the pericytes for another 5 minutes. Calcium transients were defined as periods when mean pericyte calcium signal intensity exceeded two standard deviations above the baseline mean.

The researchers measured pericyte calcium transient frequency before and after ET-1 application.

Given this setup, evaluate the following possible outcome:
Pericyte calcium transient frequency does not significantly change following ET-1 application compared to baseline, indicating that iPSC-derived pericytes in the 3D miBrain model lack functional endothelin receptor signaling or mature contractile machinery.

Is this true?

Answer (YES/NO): NO